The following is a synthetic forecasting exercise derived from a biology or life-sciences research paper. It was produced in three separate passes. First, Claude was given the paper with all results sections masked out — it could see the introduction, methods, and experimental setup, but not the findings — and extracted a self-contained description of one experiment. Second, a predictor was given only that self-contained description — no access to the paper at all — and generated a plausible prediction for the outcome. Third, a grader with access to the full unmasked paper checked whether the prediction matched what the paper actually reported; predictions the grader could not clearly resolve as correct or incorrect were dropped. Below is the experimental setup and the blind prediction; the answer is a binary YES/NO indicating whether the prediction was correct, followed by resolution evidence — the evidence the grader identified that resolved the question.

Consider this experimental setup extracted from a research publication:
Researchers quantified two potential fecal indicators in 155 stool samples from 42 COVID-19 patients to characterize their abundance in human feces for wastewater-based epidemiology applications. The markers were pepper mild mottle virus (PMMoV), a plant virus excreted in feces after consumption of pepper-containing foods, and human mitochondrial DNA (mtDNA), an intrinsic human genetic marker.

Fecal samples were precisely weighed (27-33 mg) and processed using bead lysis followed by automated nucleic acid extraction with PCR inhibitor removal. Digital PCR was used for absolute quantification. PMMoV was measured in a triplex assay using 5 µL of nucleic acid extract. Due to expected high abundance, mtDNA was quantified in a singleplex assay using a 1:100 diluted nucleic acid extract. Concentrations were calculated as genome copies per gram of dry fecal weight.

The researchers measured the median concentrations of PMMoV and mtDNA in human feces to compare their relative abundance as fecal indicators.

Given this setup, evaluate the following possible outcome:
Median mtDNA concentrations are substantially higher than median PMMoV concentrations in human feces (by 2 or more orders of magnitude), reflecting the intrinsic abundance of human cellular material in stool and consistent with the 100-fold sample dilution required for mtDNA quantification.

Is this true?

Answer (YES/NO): NO